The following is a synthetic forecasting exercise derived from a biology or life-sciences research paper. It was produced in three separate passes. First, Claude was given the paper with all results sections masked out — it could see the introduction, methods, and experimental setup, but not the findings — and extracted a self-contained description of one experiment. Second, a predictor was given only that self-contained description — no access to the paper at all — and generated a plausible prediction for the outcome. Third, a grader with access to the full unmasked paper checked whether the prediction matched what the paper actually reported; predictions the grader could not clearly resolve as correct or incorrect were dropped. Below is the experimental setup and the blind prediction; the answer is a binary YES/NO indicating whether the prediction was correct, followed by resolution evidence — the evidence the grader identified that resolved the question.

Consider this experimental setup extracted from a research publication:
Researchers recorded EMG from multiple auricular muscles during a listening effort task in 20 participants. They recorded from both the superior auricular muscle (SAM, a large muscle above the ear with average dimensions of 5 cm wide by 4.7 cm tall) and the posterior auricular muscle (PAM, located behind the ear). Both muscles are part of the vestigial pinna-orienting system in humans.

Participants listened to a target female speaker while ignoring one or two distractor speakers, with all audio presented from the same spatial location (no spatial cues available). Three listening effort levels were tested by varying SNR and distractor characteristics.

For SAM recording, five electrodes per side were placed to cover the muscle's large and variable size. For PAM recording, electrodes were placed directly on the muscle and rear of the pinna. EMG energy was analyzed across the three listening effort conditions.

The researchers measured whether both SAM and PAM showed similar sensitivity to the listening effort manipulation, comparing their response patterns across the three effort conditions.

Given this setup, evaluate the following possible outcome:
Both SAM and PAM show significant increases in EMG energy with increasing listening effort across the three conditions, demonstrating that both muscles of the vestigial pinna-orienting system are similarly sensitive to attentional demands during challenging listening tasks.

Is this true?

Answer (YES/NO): NO